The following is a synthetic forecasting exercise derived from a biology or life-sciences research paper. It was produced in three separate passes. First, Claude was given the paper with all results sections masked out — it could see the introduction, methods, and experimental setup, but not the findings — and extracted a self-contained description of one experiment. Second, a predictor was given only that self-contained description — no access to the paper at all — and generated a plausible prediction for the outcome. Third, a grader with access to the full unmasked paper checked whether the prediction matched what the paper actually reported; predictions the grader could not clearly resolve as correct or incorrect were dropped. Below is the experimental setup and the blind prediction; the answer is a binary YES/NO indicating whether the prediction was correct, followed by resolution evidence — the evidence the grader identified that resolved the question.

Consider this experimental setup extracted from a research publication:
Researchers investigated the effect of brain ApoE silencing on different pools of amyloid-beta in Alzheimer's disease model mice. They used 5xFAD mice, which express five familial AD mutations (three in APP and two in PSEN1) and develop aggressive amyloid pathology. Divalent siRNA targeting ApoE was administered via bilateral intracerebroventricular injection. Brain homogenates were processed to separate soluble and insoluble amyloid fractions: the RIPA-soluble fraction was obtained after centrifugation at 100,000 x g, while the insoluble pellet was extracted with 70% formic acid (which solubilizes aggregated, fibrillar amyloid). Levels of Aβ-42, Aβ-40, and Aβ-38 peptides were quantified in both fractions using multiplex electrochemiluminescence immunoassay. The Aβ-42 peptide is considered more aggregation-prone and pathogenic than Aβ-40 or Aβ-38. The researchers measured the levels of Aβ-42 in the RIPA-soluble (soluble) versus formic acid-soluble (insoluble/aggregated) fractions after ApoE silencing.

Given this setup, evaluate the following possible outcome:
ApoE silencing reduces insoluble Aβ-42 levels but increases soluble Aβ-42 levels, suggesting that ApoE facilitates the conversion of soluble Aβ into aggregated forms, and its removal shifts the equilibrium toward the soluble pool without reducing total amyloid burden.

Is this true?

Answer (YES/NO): NO